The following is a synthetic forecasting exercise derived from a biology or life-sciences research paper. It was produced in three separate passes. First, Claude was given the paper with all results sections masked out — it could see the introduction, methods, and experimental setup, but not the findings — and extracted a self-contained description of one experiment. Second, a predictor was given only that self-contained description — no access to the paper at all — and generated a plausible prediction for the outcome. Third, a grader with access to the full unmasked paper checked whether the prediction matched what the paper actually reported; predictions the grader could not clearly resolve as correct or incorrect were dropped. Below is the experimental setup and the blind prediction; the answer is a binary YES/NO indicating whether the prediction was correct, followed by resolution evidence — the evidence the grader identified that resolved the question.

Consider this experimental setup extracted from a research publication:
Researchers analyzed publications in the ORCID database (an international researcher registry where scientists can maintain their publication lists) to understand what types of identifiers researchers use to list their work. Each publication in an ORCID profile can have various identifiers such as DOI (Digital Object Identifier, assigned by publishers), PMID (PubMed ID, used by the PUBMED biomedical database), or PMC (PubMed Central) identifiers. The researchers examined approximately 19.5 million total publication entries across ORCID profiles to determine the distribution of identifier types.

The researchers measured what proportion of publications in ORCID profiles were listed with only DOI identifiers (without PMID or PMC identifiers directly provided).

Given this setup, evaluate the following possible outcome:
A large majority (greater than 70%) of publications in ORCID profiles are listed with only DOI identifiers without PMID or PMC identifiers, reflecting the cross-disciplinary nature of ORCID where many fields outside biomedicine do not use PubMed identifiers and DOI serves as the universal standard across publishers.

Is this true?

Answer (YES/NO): YES